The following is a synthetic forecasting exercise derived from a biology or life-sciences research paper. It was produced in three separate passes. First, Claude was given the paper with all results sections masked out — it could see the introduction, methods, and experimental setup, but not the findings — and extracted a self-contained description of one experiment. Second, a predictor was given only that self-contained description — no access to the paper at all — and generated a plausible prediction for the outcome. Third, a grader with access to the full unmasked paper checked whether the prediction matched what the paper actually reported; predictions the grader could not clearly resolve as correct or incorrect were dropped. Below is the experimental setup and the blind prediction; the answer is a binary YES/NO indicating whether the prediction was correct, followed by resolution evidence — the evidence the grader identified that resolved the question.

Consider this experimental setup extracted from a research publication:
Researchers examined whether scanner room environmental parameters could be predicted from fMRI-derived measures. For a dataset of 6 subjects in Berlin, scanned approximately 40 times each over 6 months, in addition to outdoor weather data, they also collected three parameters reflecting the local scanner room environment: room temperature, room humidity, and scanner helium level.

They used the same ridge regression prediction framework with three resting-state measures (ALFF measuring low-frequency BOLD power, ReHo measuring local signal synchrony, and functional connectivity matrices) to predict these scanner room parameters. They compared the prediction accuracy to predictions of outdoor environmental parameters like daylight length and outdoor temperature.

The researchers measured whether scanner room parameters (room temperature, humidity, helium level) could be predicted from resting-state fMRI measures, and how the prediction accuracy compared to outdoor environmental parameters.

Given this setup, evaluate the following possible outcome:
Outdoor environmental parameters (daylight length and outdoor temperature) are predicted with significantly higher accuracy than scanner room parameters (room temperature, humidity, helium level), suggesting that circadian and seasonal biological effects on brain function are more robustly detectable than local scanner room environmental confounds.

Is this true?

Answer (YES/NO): NO